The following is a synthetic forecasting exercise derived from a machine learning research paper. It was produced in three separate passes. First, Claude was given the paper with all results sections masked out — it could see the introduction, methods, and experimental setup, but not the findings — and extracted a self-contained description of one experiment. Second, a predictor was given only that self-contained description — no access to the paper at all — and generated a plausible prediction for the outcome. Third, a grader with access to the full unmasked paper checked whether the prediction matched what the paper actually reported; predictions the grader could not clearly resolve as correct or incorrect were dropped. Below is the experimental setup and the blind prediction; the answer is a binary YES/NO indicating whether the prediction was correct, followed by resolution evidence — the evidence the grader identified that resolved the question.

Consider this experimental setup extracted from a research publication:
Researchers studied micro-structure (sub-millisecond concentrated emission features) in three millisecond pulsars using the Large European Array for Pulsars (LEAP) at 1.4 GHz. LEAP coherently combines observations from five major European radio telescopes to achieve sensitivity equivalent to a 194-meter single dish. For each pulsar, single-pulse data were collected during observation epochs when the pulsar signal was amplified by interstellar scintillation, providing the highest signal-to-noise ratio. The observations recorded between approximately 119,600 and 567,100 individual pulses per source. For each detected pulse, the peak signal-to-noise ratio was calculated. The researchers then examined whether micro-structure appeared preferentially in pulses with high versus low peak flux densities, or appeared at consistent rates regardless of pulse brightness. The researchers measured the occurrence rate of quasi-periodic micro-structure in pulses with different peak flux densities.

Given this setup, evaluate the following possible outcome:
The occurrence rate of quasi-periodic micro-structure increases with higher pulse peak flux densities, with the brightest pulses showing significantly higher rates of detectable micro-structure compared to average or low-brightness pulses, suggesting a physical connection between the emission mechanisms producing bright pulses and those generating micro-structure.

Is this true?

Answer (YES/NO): NO